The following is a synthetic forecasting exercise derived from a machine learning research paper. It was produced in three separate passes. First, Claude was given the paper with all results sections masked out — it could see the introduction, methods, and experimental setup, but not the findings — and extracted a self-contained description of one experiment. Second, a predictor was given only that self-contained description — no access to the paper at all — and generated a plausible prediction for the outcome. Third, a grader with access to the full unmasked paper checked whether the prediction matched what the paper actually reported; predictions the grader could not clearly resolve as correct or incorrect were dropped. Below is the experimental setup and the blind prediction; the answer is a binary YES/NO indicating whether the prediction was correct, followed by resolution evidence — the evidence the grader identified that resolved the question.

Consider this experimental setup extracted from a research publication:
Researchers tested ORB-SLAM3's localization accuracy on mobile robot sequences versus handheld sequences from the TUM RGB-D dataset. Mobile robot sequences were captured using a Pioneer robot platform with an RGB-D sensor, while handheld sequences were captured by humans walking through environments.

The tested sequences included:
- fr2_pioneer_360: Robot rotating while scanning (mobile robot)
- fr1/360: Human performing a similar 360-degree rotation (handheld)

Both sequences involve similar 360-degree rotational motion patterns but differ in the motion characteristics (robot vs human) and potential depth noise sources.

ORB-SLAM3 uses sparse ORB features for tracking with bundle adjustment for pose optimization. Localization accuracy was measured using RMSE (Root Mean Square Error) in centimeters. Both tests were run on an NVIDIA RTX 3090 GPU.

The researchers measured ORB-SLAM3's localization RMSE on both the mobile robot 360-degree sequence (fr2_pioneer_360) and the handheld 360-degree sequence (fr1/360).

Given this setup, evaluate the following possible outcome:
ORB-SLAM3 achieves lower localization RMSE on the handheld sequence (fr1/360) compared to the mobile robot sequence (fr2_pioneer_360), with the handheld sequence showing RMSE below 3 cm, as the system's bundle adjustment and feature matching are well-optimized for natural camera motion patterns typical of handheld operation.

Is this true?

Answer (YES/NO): NO